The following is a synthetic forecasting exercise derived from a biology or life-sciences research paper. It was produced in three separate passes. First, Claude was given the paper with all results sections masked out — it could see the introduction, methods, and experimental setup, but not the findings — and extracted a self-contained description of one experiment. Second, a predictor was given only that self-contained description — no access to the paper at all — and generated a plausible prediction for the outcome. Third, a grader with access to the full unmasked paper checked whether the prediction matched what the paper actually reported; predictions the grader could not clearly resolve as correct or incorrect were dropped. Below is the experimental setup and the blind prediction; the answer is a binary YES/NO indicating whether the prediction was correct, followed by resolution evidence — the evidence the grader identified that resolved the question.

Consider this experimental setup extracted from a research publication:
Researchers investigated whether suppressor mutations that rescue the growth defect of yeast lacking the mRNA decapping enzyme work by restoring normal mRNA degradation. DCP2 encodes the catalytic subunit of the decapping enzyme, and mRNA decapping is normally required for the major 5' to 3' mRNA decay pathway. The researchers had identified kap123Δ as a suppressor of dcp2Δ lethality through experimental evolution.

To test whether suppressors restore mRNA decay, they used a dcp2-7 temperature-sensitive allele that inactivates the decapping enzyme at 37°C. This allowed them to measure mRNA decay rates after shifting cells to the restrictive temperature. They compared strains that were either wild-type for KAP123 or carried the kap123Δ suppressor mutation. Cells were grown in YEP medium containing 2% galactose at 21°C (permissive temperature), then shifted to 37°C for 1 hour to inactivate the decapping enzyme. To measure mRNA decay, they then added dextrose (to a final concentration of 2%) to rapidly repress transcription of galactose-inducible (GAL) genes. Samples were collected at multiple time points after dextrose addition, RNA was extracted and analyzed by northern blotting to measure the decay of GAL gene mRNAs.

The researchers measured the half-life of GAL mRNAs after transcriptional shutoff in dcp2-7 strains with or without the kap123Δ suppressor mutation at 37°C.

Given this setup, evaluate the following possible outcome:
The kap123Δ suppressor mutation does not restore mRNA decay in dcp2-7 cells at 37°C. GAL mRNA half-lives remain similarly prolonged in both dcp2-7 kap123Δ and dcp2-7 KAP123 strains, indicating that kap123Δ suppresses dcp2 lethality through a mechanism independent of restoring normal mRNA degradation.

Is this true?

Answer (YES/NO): YES